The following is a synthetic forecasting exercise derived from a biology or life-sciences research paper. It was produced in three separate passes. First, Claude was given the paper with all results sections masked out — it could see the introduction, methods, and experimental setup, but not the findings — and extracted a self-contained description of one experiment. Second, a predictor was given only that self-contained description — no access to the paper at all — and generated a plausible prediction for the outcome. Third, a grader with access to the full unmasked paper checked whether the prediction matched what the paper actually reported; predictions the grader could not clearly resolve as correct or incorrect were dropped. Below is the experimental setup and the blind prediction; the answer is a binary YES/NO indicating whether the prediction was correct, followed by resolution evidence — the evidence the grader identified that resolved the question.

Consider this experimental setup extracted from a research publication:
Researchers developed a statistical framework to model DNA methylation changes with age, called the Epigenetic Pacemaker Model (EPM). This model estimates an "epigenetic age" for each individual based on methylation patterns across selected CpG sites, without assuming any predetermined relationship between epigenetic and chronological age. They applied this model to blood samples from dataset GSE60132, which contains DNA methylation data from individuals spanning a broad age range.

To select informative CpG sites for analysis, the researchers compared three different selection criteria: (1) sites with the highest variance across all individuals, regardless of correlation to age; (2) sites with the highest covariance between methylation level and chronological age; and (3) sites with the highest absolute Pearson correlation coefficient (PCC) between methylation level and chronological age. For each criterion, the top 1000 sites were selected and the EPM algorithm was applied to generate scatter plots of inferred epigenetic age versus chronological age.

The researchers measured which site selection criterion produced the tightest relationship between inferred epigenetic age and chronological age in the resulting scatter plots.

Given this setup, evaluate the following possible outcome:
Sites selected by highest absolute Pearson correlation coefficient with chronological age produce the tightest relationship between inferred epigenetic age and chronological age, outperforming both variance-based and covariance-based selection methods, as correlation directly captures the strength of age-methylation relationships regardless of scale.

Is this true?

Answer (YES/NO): YES